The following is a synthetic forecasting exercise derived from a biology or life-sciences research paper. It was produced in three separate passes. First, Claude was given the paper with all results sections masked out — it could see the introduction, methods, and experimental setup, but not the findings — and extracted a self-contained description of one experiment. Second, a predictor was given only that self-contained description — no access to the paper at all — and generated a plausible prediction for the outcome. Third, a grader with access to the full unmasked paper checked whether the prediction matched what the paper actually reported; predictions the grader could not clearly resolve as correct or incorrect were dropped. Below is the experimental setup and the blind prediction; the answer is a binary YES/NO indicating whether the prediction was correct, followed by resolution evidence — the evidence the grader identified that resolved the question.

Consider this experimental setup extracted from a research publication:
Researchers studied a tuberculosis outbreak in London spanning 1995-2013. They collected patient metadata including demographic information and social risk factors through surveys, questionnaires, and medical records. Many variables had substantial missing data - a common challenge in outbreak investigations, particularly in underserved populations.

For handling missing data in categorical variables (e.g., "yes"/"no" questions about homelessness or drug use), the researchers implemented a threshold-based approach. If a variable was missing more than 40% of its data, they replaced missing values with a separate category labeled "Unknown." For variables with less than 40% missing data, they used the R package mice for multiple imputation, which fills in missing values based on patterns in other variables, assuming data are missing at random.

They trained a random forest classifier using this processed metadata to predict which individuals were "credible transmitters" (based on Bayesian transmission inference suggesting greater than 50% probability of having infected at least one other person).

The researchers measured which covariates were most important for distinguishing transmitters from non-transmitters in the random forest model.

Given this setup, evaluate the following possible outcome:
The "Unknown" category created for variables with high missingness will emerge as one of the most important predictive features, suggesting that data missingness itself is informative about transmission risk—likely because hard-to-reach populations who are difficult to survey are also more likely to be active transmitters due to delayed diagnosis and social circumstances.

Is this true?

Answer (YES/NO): NO